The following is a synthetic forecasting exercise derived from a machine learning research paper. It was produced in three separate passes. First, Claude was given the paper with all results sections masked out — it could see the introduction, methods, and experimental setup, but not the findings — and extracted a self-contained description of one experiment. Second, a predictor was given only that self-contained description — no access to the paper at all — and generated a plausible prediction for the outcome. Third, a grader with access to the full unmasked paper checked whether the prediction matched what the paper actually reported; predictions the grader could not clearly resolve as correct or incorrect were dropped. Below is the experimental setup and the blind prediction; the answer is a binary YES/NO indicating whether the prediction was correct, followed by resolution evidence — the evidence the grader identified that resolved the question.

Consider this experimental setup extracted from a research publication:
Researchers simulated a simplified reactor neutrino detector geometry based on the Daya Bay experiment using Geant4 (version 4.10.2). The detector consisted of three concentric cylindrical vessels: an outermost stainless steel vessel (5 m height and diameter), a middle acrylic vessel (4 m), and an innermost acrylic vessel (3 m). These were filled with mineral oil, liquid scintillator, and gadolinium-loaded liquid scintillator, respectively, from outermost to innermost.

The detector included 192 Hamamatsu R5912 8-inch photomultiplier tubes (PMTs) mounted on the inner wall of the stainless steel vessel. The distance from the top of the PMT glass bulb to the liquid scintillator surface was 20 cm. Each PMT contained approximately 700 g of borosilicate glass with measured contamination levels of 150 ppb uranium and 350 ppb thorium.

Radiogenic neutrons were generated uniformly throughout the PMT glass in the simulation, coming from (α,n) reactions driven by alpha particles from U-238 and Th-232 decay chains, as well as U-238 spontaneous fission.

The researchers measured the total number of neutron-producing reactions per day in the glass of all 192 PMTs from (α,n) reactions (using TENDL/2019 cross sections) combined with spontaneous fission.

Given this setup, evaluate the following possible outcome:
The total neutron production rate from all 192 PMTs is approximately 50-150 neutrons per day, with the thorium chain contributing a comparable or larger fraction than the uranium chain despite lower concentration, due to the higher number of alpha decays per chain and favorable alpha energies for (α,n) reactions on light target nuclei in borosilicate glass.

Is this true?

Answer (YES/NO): NO